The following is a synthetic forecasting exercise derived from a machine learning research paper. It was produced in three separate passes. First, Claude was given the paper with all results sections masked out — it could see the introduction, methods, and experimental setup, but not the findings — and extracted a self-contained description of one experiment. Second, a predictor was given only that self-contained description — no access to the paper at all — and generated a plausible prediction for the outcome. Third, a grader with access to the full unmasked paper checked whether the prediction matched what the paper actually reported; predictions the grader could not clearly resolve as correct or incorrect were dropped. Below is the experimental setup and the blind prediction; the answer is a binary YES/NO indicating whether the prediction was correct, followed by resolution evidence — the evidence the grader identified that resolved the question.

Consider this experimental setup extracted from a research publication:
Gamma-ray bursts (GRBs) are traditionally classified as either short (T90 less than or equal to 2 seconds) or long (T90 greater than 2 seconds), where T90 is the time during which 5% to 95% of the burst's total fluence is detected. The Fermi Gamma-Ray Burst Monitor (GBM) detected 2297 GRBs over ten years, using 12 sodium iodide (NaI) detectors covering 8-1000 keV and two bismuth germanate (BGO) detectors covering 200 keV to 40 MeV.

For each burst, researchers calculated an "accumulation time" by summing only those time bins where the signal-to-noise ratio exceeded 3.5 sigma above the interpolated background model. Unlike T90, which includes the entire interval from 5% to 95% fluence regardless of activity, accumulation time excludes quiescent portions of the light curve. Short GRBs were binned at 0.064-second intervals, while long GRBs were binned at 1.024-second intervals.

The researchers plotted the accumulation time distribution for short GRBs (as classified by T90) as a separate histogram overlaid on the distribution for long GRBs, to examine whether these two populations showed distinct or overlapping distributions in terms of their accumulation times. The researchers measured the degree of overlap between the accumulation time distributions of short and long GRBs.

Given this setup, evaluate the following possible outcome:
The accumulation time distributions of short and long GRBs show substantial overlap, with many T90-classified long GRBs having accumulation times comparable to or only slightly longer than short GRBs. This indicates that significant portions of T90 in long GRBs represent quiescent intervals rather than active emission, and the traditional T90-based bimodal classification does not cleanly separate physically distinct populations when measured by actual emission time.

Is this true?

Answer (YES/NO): NO